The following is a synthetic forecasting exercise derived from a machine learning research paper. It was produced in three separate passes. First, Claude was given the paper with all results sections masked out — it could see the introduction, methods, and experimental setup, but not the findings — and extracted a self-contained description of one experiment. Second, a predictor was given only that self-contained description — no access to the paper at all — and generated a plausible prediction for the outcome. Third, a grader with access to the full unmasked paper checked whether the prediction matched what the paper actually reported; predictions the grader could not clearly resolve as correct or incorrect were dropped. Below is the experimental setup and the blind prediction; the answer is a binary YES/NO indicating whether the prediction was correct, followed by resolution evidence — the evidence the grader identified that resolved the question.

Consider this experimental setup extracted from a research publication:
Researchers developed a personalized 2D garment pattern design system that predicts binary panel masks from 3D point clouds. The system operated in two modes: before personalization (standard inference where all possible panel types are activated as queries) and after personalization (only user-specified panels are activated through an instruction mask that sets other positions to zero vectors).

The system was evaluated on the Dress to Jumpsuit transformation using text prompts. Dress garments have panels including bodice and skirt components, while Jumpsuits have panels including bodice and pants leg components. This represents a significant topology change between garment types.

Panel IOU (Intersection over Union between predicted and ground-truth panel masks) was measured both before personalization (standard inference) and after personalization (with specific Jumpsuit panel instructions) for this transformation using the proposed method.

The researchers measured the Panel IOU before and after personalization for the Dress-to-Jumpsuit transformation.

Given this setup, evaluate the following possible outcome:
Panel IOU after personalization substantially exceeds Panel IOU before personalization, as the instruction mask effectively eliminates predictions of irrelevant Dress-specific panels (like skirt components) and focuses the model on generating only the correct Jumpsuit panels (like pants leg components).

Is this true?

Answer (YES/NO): YES